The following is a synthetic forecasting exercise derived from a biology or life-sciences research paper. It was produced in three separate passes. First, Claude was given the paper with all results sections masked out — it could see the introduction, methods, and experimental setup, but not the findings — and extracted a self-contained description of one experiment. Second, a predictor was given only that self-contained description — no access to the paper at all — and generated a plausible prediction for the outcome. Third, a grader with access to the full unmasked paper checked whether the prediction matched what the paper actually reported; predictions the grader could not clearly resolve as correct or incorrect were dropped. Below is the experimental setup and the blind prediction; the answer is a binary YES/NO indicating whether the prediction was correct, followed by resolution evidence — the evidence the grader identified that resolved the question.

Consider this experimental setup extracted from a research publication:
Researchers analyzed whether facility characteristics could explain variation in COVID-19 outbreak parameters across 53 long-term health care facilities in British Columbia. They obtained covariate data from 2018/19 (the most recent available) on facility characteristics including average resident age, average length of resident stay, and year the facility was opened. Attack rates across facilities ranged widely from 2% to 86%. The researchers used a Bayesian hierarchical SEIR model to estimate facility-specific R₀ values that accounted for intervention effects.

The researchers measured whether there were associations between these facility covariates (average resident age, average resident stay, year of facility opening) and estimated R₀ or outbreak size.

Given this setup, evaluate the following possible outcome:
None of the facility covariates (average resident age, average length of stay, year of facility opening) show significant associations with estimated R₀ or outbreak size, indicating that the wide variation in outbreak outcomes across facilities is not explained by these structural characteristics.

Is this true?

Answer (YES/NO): YES